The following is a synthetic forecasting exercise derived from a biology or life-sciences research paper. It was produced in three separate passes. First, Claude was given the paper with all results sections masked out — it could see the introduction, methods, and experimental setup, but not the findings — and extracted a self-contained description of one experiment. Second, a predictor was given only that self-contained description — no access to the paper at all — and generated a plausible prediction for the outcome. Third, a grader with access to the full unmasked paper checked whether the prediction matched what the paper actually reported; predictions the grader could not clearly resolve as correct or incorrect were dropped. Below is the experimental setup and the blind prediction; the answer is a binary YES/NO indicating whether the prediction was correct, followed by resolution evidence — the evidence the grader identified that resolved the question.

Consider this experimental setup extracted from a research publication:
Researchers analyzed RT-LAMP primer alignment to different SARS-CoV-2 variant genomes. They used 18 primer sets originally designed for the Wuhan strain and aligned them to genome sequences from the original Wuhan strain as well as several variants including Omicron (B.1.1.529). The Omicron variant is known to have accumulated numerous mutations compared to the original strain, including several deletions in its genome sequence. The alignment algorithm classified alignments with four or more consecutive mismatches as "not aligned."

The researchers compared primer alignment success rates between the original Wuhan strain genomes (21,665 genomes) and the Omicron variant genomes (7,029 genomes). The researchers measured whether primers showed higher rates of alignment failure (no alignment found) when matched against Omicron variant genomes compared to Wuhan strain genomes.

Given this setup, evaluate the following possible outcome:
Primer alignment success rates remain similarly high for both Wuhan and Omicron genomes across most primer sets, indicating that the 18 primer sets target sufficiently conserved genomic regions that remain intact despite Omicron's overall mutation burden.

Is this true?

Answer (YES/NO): NO